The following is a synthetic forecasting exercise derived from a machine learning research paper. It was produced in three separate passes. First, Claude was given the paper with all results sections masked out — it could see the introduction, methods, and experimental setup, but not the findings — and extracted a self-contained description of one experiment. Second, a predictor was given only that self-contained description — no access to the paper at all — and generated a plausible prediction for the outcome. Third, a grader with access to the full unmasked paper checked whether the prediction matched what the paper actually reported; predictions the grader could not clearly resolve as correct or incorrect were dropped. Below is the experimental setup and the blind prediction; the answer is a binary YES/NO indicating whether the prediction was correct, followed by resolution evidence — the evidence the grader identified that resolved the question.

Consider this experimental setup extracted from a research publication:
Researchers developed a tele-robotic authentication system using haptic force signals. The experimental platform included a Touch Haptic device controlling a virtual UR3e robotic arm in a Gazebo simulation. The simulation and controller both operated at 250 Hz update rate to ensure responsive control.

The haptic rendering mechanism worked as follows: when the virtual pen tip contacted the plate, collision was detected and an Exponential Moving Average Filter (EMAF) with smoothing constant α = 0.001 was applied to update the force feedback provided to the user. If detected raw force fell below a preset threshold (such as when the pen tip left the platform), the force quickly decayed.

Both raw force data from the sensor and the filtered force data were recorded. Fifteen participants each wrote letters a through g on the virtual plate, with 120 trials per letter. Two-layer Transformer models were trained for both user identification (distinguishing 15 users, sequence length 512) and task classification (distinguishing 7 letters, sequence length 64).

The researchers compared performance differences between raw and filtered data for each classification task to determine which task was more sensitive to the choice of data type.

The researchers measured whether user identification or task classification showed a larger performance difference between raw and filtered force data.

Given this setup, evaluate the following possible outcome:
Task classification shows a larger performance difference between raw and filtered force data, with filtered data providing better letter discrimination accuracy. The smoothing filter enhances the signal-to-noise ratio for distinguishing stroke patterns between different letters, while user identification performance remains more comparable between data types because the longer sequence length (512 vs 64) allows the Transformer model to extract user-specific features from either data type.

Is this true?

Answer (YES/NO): YES